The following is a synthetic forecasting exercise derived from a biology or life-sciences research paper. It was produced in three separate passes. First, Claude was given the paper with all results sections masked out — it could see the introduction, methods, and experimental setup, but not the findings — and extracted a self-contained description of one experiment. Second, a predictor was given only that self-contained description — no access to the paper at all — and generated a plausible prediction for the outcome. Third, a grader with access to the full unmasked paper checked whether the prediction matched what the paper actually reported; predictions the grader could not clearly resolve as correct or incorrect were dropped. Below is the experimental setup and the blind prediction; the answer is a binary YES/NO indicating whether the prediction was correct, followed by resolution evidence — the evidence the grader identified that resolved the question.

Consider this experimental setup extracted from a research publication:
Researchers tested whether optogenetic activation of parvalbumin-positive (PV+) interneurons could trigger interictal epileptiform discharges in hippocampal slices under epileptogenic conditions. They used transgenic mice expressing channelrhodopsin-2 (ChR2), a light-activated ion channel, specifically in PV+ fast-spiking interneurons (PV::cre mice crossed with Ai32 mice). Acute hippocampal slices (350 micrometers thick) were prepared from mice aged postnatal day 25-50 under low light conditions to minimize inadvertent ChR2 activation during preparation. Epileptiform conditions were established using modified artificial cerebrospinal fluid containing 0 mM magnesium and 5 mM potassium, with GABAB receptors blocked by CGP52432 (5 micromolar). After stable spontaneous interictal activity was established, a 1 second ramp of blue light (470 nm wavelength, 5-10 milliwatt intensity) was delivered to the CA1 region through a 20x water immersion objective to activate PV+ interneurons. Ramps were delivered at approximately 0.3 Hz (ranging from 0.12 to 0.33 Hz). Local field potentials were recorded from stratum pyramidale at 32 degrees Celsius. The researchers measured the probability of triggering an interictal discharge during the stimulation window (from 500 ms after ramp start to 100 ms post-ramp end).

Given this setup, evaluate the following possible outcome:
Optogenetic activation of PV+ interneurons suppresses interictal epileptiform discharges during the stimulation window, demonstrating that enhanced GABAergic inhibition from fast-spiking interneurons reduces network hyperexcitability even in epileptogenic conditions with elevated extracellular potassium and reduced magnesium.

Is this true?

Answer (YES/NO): NO